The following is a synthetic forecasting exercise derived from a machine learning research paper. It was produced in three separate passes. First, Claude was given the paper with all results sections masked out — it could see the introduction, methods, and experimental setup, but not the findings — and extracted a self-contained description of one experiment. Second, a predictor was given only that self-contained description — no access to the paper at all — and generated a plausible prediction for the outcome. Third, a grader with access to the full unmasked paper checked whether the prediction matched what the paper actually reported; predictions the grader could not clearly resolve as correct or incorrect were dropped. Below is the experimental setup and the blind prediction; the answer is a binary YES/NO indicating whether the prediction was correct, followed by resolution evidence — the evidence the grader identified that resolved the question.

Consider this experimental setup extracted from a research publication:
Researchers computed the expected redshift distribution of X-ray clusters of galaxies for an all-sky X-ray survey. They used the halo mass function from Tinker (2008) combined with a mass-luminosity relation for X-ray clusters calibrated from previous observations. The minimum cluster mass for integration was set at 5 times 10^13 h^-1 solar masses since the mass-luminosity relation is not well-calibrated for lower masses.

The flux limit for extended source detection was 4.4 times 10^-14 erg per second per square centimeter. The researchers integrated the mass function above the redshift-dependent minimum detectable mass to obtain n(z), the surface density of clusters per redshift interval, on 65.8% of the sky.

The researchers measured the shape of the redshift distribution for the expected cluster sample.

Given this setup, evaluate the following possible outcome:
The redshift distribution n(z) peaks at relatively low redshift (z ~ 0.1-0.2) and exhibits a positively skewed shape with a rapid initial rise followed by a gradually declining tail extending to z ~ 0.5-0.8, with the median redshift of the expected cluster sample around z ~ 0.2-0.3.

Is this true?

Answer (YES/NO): NO